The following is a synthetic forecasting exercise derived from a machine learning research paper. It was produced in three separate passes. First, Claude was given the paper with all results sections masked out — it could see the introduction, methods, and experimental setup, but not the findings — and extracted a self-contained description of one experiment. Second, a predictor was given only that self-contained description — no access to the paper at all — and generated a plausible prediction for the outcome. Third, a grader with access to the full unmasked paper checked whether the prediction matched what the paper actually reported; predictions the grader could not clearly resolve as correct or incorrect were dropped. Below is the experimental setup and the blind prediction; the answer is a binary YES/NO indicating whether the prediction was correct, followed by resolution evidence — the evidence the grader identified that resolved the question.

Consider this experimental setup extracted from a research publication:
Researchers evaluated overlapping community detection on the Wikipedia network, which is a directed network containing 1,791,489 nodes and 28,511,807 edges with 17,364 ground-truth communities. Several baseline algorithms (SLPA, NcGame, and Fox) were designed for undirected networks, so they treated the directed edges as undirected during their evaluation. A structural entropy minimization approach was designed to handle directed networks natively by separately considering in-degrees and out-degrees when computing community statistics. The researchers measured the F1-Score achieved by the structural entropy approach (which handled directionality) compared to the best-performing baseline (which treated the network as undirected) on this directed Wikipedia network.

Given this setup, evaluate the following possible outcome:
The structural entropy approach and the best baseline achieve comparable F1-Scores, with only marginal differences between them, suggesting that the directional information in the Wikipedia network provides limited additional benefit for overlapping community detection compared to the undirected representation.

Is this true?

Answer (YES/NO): NO